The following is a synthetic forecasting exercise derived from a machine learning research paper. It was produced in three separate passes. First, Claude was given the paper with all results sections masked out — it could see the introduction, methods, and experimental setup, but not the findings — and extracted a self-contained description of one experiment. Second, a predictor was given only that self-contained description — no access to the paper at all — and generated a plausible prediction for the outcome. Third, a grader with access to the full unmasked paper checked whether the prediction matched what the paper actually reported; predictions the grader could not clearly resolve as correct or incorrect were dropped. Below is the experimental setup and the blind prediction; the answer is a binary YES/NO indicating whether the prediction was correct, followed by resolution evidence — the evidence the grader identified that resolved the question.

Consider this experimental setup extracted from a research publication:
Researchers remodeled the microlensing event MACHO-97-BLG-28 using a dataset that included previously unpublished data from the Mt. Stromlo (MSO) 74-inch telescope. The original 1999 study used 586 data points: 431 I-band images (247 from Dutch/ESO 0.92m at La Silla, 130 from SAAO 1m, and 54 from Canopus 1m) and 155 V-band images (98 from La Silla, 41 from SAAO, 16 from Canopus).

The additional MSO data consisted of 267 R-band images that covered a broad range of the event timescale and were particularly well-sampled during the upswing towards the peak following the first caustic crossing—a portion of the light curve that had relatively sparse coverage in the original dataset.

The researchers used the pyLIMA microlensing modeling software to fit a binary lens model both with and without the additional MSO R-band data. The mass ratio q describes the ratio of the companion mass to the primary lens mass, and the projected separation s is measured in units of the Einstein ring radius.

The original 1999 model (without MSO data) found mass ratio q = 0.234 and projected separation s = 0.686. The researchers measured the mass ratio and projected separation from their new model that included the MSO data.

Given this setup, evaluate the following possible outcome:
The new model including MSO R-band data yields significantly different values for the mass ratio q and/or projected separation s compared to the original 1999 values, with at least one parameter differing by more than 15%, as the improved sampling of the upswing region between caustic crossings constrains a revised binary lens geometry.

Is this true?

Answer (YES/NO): YES